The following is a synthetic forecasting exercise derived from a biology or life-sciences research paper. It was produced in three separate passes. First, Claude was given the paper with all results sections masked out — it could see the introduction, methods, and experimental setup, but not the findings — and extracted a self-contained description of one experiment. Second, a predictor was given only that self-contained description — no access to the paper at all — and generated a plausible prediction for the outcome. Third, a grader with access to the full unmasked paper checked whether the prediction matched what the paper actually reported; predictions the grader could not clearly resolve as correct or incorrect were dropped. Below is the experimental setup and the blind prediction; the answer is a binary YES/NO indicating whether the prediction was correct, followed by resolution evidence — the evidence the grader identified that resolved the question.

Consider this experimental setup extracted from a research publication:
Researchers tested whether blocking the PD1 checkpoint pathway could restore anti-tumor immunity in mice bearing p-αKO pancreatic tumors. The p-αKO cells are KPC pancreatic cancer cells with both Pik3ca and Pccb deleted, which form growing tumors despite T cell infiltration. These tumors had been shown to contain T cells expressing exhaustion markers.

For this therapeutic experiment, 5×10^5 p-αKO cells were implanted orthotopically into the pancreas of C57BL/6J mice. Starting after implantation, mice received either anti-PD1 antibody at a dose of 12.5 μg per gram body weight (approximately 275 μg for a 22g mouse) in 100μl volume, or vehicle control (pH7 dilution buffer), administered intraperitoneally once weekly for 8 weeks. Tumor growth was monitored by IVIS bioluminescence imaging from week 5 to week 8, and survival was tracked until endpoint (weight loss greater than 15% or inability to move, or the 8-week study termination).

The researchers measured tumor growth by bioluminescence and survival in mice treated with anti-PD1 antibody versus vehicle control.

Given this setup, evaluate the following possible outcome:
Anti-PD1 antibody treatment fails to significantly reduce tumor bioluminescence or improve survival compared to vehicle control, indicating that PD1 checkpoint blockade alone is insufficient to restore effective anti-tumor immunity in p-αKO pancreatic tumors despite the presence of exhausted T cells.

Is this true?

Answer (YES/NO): NO